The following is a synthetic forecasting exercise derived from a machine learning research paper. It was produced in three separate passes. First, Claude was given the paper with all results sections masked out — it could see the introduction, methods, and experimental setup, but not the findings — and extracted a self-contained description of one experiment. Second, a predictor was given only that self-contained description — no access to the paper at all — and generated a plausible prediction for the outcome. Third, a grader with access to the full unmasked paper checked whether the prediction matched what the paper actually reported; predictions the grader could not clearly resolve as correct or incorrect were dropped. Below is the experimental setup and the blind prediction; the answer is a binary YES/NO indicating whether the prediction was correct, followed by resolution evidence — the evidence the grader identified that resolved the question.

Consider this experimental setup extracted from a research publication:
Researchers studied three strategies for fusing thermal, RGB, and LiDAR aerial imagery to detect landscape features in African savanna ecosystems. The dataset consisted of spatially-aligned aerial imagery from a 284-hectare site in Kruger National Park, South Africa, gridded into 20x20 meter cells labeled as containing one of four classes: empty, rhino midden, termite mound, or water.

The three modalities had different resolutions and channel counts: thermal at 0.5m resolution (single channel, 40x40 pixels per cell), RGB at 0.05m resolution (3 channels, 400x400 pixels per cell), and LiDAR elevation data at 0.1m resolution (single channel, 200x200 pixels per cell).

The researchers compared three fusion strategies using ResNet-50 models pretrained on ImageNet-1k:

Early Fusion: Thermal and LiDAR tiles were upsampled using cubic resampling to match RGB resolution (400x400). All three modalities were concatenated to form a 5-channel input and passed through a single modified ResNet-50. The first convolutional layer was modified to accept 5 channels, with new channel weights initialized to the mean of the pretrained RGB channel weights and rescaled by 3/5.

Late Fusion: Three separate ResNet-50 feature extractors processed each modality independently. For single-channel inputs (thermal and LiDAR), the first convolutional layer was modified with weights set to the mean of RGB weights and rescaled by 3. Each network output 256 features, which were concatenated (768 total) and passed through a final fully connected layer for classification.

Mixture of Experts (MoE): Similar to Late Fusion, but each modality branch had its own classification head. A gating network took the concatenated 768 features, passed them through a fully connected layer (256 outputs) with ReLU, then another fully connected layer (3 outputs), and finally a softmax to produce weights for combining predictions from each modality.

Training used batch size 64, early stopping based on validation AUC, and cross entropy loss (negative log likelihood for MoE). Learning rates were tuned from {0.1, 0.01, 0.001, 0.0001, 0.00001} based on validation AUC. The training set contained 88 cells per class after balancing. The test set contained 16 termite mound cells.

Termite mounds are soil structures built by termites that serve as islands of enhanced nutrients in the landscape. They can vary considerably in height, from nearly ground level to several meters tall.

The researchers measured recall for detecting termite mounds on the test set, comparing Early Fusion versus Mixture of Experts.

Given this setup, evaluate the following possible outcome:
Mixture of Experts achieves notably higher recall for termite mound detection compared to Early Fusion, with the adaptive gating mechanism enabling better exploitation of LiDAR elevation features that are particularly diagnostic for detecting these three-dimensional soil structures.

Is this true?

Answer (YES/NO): YES